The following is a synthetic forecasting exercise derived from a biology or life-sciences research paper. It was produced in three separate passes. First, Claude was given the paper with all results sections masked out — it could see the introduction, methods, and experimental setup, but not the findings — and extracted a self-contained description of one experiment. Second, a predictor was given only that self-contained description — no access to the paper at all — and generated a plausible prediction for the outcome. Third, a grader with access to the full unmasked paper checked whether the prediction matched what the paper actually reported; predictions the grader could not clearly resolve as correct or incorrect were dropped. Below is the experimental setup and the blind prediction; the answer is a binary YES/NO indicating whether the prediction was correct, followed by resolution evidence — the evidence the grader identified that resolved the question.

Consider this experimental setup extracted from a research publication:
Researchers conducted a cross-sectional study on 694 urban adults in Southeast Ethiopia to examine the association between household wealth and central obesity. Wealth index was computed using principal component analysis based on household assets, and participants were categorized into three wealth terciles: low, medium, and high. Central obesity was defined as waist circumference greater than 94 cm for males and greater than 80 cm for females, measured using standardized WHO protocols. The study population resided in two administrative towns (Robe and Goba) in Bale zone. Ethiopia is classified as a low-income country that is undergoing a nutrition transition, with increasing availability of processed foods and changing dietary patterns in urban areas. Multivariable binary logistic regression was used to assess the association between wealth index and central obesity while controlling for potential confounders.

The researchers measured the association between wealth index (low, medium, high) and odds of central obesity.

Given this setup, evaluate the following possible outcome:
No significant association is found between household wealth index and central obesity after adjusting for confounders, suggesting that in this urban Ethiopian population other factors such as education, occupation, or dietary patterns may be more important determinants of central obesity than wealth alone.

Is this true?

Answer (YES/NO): YES